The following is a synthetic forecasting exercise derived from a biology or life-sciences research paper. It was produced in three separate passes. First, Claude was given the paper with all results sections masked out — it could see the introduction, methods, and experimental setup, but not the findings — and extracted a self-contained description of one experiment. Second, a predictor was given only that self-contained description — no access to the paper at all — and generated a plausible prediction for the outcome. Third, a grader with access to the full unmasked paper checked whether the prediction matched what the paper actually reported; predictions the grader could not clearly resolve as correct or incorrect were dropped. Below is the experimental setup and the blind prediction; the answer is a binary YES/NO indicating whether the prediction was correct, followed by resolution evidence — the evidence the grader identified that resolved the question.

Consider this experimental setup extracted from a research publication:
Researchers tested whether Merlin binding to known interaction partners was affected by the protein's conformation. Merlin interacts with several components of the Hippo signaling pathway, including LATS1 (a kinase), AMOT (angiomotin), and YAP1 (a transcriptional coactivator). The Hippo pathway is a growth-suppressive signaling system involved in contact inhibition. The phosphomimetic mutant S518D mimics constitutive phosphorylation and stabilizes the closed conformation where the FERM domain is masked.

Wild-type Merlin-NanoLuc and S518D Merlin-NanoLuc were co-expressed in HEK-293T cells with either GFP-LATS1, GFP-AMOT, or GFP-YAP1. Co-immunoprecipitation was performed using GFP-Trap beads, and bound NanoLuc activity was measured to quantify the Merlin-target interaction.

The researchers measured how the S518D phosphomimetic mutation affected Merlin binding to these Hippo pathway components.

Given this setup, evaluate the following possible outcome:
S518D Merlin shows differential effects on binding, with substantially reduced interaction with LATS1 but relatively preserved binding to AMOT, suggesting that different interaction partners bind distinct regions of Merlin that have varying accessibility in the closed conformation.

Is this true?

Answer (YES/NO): NO